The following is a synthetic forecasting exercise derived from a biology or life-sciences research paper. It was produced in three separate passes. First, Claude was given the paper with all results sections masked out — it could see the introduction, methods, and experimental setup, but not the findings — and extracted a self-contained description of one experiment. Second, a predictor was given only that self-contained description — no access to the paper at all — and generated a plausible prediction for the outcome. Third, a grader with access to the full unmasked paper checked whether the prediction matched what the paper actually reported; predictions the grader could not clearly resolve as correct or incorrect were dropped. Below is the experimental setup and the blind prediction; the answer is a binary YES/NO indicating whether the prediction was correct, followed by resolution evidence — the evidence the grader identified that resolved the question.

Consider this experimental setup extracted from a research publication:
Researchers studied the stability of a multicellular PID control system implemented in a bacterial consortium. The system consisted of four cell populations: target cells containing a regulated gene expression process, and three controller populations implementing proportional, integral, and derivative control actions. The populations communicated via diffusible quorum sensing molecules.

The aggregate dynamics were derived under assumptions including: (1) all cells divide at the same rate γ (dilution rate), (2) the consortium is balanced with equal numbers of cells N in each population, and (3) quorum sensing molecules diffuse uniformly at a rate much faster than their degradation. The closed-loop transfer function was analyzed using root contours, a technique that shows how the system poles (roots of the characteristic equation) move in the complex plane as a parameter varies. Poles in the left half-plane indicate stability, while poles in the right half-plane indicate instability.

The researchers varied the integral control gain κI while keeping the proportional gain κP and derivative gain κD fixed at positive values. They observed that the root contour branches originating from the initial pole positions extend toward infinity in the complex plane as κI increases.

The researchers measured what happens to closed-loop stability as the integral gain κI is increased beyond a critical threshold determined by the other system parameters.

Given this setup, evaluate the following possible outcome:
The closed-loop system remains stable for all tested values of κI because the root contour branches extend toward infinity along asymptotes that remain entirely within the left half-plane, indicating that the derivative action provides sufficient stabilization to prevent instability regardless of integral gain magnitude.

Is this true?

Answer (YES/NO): NO